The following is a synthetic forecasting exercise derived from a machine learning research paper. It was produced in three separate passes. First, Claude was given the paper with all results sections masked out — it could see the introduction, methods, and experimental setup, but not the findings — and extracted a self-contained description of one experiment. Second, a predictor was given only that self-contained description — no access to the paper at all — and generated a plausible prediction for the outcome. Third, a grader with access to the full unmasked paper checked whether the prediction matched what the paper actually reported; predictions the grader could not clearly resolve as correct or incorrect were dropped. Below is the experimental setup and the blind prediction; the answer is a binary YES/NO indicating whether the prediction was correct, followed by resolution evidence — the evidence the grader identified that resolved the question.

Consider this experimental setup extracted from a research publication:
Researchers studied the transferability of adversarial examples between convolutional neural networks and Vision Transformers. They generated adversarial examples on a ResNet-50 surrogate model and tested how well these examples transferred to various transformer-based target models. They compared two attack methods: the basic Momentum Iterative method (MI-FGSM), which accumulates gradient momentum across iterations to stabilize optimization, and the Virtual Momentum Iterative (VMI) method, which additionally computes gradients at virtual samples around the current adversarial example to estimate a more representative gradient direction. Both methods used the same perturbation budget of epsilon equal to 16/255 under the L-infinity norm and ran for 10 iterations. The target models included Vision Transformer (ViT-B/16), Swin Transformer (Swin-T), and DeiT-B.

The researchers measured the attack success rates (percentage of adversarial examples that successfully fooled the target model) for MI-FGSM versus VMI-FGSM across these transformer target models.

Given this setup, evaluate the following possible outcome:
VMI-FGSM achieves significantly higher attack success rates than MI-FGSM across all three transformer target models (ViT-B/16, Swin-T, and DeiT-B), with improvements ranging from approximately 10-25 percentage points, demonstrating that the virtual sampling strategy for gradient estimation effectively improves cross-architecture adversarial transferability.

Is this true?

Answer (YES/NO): YES